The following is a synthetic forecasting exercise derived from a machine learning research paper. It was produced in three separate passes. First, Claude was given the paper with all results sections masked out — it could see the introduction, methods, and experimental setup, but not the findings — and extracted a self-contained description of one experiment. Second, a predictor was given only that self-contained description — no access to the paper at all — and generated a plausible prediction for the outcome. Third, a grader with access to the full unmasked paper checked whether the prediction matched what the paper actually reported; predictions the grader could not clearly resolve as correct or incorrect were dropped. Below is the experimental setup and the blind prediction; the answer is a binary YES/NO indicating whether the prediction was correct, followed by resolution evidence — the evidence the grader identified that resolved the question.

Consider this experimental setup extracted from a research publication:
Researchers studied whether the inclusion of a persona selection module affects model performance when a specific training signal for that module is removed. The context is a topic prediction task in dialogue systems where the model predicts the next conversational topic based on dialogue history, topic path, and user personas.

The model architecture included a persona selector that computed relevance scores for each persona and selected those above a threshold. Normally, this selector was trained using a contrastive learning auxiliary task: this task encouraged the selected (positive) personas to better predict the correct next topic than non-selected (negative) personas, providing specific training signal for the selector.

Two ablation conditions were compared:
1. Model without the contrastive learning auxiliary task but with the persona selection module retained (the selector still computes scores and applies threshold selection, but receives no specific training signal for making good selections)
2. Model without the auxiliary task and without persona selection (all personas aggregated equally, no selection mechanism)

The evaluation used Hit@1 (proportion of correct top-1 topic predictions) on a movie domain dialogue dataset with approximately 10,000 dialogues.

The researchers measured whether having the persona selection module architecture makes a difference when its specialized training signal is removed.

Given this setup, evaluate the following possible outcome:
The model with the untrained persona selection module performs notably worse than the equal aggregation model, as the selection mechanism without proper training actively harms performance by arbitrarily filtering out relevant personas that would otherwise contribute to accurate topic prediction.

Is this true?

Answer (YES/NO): NO